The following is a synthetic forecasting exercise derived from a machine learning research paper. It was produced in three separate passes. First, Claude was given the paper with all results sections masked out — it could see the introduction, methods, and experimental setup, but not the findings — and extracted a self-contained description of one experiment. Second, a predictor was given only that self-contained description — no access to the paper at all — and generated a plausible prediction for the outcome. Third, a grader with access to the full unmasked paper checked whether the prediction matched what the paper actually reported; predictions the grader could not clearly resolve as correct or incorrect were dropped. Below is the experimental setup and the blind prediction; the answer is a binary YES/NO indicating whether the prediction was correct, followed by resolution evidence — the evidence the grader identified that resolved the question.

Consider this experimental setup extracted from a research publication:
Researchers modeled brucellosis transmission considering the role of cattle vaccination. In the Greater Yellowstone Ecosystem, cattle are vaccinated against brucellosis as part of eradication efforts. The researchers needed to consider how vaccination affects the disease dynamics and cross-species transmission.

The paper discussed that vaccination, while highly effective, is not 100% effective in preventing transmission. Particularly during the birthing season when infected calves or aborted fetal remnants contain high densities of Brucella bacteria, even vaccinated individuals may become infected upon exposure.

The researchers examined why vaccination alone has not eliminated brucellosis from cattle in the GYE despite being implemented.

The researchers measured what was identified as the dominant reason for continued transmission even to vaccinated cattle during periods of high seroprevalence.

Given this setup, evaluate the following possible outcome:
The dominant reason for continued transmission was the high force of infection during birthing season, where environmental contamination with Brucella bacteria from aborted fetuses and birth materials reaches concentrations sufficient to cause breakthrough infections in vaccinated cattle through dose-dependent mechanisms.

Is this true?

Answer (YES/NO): YES